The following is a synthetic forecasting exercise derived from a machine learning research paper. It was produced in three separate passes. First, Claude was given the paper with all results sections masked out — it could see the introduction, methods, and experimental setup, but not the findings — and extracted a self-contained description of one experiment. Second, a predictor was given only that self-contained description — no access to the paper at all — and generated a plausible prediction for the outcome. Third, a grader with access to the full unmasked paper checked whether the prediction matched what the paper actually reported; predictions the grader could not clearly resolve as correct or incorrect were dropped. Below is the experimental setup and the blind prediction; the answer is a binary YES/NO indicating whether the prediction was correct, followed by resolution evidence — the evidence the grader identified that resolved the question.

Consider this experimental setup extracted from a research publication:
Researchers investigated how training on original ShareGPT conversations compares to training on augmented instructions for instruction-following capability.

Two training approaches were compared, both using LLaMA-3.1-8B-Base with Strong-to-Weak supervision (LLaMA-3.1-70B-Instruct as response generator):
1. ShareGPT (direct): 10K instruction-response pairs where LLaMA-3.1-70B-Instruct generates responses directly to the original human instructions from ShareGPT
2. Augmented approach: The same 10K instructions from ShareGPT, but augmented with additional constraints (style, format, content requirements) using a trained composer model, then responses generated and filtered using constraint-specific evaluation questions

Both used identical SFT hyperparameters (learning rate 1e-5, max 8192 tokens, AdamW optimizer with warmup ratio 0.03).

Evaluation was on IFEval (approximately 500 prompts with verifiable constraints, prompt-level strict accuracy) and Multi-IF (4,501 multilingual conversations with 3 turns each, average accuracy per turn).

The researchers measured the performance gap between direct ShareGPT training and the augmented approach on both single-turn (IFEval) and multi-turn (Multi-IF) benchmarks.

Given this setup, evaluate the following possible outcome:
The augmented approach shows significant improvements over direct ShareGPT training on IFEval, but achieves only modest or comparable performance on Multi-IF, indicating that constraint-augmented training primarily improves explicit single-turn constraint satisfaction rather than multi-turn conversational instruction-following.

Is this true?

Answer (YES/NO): NO